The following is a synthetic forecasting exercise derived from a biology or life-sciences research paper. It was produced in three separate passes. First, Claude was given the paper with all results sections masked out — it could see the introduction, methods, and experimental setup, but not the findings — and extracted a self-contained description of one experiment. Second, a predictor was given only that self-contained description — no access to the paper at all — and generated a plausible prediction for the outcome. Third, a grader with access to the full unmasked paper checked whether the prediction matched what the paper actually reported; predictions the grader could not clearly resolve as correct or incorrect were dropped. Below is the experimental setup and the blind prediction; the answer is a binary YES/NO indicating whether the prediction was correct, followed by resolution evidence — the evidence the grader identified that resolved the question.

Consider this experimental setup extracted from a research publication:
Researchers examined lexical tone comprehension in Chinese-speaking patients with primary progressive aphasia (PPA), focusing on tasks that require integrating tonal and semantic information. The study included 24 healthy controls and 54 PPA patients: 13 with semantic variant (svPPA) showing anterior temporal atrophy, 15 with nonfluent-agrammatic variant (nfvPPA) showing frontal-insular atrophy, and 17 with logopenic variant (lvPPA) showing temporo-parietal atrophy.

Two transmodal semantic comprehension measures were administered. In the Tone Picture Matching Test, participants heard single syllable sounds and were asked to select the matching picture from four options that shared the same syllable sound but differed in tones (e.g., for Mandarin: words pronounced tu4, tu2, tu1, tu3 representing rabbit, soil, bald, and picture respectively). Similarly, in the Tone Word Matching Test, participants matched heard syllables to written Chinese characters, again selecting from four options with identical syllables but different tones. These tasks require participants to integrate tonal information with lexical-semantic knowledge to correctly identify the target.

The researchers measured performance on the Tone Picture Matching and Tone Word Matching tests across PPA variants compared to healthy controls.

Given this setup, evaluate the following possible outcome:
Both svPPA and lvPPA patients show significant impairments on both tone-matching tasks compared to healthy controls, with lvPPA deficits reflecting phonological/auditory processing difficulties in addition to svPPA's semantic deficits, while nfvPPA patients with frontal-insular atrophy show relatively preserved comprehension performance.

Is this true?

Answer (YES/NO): NO